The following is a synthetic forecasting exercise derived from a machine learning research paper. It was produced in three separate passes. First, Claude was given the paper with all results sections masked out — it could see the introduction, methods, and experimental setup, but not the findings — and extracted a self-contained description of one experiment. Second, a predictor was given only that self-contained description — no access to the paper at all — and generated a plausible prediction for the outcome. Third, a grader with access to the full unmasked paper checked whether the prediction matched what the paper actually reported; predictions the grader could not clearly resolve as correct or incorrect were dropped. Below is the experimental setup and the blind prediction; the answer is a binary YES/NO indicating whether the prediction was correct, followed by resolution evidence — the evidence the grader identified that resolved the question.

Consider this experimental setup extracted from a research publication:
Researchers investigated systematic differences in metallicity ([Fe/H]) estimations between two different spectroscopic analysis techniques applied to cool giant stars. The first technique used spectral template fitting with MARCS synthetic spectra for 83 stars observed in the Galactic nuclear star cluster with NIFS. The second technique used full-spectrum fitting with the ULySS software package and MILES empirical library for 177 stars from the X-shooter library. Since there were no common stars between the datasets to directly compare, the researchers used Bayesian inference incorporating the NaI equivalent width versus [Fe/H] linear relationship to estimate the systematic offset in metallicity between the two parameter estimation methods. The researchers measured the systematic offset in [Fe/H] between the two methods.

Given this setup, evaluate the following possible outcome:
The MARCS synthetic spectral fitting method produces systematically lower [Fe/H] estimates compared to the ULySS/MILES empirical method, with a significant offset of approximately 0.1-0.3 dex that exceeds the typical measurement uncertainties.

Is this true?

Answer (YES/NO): NO